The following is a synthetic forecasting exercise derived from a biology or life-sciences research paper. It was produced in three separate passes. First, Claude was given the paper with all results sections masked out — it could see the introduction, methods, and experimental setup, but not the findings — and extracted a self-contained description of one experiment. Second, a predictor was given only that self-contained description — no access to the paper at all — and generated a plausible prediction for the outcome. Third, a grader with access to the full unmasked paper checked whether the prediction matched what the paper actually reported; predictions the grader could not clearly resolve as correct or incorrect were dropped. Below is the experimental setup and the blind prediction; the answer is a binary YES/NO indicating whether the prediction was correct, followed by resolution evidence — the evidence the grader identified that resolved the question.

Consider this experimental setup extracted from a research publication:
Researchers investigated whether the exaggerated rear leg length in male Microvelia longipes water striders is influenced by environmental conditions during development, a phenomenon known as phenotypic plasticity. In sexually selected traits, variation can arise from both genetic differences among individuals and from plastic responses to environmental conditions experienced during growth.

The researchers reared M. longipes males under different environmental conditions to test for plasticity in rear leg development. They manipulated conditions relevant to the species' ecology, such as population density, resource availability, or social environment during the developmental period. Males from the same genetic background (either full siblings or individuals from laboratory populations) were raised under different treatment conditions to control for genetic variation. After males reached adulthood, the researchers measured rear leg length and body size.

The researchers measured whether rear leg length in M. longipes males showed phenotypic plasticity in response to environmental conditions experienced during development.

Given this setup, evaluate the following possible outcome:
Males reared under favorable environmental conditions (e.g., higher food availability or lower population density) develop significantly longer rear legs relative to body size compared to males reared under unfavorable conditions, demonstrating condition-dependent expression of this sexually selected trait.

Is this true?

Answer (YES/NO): NO